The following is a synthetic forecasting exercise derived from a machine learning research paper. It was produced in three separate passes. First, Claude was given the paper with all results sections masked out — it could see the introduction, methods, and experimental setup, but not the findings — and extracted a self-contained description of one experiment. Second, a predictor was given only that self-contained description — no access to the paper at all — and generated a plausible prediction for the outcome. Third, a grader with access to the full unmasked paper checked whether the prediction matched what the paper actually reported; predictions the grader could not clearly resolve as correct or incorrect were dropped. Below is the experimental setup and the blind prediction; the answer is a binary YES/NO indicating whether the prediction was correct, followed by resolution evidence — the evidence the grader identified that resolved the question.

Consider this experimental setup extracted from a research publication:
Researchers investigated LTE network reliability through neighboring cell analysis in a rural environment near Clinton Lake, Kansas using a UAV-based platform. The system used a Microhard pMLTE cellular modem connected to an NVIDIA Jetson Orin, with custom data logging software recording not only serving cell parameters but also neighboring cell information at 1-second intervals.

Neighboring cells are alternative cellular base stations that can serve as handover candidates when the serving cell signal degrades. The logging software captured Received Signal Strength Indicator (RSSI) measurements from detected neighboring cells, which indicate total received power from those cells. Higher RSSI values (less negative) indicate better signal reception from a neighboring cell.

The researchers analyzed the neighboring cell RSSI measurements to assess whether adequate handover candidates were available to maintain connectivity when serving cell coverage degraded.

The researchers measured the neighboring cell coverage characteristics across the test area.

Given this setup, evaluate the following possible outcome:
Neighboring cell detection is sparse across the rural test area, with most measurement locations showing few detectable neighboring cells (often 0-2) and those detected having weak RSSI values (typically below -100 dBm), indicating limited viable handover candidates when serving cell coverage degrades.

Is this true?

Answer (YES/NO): NO